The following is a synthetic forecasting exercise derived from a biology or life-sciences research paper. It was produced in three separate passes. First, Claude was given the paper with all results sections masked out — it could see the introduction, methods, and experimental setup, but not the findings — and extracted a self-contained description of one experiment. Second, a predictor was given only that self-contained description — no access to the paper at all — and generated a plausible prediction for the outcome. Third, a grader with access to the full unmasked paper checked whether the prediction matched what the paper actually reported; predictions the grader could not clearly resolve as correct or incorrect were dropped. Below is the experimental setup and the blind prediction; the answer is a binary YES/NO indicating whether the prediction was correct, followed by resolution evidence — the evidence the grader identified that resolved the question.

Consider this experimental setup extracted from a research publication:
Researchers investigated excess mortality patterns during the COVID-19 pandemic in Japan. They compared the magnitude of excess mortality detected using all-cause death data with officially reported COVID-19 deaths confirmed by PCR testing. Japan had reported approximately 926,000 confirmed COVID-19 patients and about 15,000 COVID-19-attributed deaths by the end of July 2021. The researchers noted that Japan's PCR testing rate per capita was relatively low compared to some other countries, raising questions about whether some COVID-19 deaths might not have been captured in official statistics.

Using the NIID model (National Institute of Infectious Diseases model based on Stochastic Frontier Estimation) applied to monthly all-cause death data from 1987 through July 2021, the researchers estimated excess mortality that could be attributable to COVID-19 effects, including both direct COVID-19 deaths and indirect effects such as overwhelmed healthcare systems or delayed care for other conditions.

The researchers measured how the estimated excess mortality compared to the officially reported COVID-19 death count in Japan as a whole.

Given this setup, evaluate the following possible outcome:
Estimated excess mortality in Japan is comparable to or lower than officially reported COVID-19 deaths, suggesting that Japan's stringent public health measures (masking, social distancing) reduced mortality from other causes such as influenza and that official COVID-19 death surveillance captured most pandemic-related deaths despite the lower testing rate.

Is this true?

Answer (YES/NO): YES